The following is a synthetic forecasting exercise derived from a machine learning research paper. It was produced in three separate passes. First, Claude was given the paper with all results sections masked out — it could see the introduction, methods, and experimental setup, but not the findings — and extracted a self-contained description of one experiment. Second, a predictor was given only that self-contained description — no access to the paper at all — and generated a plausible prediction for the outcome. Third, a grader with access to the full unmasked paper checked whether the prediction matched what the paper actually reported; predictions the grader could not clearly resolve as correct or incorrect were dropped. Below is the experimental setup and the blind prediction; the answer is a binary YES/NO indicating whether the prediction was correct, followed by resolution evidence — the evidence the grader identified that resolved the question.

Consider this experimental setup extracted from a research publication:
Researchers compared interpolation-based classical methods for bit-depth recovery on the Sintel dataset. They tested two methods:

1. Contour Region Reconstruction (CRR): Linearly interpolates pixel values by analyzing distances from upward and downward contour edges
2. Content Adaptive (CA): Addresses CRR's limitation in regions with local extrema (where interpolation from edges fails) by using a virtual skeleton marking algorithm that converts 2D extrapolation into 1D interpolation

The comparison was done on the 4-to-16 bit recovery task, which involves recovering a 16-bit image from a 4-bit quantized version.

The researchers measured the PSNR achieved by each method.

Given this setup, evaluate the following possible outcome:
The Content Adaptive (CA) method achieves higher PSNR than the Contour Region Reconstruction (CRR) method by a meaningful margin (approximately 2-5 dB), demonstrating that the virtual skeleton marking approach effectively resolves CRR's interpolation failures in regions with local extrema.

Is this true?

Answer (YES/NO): NO